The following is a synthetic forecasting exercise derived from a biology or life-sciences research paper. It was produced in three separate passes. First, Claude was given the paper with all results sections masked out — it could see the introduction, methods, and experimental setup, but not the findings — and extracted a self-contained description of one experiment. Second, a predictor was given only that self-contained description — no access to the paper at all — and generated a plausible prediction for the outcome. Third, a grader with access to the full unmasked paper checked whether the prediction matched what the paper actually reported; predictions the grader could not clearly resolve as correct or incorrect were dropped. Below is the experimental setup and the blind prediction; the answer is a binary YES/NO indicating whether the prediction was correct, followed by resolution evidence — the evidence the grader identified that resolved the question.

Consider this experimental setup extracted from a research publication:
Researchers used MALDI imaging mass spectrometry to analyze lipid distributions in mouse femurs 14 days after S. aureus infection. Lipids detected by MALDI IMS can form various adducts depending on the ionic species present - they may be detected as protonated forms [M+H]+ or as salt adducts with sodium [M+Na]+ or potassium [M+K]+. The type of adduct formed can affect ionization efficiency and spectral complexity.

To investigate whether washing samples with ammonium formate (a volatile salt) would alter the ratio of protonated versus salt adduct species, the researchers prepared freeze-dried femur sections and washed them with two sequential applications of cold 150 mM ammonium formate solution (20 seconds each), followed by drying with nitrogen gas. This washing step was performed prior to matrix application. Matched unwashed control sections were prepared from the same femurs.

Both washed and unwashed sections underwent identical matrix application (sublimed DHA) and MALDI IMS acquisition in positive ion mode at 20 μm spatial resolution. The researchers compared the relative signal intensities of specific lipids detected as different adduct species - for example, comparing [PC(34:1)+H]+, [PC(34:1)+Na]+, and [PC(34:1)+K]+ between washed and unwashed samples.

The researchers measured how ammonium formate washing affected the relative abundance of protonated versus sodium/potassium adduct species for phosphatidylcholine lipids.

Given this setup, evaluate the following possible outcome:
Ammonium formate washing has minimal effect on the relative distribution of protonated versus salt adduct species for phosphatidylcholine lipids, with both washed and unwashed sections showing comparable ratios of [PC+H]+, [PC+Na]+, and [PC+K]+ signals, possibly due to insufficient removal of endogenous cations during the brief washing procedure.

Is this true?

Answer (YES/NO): NO